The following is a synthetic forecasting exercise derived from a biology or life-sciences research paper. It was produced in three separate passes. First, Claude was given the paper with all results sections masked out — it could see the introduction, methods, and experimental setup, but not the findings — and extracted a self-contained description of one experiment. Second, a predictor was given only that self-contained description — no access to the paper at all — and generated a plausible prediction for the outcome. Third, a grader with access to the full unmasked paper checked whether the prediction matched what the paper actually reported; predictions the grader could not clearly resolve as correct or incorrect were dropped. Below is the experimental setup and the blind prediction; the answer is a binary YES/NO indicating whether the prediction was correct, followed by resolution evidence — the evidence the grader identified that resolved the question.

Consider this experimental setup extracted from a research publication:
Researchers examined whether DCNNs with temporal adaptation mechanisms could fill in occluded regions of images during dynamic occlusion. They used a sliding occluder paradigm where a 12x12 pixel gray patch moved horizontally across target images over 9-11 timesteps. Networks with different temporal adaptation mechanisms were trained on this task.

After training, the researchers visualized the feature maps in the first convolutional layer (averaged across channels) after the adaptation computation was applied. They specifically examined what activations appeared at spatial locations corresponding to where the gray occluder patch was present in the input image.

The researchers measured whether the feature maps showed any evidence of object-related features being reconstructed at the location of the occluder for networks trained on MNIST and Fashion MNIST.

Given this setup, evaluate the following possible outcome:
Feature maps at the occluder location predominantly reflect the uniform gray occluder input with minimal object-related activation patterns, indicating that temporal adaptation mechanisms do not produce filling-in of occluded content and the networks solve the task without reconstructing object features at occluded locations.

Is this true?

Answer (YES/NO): NO